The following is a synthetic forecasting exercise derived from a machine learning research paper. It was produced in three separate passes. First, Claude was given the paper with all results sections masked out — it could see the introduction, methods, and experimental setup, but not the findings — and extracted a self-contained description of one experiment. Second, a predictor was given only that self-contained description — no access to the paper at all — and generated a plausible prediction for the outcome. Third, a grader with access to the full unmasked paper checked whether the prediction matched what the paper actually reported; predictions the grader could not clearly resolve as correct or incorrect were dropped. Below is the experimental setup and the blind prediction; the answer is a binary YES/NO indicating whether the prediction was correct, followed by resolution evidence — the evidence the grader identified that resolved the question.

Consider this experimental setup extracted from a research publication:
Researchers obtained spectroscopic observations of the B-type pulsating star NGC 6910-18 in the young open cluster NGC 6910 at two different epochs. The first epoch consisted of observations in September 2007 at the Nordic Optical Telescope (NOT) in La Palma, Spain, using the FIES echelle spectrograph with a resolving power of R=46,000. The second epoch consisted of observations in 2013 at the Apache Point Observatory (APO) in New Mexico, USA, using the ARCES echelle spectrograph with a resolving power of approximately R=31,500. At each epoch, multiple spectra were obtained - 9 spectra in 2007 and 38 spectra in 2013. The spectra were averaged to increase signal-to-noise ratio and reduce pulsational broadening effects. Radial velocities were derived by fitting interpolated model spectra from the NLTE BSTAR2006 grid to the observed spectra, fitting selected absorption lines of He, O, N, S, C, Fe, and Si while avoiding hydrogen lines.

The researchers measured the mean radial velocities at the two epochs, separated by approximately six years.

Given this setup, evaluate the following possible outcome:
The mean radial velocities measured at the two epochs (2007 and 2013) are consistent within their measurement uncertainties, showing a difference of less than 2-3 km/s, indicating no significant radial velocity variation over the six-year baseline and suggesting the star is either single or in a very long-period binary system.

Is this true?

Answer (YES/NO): NO